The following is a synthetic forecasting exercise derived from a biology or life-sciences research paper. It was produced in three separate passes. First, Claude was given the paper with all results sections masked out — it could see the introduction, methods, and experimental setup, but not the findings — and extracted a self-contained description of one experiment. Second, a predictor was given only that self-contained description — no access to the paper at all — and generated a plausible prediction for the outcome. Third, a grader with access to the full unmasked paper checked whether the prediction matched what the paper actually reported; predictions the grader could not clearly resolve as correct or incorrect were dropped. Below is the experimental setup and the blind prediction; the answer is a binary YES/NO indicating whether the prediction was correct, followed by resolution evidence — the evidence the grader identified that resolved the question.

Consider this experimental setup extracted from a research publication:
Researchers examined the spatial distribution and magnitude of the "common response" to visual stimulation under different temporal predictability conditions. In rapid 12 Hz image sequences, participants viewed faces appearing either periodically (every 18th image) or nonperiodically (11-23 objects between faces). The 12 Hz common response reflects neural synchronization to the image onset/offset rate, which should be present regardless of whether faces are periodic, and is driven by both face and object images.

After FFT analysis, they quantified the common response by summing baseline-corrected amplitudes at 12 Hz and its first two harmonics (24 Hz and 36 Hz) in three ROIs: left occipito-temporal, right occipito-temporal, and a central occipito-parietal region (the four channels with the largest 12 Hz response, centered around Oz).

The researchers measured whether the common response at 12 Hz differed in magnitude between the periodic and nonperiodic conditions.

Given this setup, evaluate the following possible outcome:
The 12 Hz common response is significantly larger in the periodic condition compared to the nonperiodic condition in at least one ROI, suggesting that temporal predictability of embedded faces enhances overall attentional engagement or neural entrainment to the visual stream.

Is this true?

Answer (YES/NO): NO